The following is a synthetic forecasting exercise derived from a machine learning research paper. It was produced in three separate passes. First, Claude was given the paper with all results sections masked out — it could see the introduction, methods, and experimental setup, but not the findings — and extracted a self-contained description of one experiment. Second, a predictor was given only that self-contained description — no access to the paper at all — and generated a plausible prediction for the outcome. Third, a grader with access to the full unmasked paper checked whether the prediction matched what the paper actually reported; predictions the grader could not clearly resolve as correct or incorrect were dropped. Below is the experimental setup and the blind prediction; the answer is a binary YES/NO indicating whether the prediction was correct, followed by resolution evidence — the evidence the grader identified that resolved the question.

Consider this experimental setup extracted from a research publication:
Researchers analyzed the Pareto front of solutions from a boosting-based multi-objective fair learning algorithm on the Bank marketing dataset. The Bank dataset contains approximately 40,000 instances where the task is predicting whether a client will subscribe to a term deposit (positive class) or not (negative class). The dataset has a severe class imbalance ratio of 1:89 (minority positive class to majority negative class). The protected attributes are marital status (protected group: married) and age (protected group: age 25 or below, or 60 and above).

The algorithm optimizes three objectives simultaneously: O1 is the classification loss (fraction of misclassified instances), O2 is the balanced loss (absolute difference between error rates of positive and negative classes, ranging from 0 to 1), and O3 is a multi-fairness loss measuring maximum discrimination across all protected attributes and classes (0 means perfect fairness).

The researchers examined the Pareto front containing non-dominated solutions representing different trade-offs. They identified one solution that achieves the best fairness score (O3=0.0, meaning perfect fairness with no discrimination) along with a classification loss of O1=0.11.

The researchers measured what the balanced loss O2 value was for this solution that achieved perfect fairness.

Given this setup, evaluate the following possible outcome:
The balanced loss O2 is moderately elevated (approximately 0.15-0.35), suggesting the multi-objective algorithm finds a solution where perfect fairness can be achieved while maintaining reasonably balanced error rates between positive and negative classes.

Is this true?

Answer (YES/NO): NO